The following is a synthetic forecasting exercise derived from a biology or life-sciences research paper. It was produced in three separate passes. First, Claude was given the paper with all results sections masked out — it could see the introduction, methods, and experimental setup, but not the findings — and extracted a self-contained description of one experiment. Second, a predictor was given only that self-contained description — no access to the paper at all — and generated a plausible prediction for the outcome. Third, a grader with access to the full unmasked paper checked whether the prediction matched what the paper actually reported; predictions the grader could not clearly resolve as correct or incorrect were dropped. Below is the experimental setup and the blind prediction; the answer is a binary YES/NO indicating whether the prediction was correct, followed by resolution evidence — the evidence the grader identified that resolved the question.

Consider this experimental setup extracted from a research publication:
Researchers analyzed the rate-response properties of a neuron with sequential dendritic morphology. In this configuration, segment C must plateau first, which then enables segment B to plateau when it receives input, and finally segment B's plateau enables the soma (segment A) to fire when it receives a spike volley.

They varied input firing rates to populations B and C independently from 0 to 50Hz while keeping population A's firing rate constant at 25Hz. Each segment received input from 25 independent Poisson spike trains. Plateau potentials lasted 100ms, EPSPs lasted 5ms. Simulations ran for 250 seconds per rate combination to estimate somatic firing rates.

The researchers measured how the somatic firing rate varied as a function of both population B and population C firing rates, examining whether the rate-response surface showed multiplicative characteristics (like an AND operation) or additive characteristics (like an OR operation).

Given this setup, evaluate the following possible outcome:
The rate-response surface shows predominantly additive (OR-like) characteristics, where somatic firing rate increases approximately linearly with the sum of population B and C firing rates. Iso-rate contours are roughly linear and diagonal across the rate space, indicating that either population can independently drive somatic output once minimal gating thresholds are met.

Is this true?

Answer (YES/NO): NO